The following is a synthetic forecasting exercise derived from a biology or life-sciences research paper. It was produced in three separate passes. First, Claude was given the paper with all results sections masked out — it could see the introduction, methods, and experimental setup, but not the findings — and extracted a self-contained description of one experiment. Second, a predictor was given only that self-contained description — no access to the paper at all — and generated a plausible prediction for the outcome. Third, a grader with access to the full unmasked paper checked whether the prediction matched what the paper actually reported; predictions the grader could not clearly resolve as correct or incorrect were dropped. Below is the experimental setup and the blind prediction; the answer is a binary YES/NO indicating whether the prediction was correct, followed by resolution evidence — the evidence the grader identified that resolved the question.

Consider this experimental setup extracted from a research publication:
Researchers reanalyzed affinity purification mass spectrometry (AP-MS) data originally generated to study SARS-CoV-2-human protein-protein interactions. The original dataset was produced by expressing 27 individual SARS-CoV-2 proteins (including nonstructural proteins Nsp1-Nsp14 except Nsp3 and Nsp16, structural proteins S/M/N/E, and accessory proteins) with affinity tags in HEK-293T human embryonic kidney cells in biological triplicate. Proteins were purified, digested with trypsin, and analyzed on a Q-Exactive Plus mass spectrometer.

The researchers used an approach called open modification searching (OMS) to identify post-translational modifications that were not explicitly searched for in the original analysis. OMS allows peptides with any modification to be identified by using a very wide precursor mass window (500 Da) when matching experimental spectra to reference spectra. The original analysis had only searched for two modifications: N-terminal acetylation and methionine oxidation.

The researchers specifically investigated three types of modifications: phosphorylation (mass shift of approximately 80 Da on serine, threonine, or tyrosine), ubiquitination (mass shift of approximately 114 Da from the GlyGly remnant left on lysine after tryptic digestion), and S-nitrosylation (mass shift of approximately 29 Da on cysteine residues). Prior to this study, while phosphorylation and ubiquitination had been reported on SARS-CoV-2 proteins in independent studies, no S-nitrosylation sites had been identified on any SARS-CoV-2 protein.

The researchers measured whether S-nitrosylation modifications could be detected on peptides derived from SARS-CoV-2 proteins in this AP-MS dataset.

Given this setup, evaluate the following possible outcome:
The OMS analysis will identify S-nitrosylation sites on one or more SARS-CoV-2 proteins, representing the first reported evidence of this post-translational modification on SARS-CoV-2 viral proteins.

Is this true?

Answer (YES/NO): YES